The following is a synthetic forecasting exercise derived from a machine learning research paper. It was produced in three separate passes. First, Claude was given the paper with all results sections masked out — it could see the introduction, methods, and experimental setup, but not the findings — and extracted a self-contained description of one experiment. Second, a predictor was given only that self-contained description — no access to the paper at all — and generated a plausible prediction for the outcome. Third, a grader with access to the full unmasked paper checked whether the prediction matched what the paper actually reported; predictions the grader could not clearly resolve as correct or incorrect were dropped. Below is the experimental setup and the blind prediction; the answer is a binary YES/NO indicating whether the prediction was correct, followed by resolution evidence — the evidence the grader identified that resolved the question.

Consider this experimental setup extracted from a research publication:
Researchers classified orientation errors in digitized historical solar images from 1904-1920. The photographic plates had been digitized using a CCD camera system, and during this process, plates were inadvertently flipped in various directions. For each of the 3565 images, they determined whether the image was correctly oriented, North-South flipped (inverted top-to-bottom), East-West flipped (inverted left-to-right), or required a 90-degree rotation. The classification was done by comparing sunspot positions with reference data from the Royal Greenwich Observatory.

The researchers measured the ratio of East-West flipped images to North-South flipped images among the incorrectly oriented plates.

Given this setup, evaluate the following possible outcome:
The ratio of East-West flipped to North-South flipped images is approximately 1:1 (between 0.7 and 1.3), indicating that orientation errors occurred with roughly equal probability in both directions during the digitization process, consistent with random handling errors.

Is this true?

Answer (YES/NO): NO